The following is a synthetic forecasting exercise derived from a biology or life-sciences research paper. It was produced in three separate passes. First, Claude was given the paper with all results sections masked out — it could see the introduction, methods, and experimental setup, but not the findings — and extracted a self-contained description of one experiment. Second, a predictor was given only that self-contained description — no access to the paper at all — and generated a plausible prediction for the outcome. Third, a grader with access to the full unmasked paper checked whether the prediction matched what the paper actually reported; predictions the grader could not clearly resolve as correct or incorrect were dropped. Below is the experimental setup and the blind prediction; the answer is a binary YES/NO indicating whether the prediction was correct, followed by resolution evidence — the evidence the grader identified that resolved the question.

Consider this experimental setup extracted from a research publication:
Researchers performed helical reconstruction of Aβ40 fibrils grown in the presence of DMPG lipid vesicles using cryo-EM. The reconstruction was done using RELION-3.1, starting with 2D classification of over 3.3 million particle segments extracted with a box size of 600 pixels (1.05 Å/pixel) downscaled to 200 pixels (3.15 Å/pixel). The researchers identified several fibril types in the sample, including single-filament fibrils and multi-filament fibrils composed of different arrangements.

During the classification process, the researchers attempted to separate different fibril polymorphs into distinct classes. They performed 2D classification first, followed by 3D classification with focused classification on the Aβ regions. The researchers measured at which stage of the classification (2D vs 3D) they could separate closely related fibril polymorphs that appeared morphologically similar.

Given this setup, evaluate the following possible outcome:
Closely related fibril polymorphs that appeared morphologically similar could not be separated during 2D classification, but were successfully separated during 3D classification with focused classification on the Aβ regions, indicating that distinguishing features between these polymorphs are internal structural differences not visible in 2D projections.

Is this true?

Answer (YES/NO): YES